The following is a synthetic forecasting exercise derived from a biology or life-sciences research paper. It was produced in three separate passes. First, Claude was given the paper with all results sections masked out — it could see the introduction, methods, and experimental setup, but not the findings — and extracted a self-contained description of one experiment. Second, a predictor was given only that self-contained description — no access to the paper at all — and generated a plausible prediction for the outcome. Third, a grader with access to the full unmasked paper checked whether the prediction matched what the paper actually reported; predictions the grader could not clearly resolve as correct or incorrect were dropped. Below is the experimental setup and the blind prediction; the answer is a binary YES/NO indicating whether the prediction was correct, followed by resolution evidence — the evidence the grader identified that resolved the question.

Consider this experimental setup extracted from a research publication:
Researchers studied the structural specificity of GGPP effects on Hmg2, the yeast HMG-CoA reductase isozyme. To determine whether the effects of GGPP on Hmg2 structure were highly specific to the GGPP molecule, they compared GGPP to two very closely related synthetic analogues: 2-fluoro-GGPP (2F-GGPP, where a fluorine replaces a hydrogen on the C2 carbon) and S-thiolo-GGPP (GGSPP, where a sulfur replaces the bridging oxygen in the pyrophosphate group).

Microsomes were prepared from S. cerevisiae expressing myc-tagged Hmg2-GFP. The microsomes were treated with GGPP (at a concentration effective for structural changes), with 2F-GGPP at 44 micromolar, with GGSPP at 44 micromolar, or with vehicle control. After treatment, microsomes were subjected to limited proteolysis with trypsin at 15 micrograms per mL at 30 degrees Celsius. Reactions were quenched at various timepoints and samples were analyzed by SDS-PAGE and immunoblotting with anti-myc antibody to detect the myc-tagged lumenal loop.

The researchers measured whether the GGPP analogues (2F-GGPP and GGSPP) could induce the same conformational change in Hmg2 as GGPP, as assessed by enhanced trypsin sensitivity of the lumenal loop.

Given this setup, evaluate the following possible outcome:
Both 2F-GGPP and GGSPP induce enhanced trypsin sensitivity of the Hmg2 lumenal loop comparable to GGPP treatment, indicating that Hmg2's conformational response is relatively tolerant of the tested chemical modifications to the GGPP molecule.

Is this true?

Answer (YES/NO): NO